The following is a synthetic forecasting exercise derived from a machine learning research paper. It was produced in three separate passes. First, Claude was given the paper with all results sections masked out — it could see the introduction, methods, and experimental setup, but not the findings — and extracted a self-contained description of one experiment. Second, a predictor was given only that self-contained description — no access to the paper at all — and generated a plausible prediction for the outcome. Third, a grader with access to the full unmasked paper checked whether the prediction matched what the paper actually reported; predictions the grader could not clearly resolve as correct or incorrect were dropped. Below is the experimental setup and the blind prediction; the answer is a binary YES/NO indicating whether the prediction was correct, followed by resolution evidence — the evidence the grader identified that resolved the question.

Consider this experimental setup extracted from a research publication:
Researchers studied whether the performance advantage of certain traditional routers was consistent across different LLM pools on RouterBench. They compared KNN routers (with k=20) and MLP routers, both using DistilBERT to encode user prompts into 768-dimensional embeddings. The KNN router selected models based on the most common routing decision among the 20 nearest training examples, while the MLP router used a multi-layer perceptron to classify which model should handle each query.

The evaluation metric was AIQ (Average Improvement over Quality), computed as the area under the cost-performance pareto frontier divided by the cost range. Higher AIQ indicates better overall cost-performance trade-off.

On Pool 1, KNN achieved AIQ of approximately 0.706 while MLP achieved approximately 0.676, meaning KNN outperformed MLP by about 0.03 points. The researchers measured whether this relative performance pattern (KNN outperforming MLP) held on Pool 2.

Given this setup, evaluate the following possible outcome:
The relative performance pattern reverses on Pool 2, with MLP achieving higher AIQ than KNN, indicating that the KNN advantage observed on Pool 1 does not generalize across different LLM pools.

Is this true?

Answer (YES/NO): YES